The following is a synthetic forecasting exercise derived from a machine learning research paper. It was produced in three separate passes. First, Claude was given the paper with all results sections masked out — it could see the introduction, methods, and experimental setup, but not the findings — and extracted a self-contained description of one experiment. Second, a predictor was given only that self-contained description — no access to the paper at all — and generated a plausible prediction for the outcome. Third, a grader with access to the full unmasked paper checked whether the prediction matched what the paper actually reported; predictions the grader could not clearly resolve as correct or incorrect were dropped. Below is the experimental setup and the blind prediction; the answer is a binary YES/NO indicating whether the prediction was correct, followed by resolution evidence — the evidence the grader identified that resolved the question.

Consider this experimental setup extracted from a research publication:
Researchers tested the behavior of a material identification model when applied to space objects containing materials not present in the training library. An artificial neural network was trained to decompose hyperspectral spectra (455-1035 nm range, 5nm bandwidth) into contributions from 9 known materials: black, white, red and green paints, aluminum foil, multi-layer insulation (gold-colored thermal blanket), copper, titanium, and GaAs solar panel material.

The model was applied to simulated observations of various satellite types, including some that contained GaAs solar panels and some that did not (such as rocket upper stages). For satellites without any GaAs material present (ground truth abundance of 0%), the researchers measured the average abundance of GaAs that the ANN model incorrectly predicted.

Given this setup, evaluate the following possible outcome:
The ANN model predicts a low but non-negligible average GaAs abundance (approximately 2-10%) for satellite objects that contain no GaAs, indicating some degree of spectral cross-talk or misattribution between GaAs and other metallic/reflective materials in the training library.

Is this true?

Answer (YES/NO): NO